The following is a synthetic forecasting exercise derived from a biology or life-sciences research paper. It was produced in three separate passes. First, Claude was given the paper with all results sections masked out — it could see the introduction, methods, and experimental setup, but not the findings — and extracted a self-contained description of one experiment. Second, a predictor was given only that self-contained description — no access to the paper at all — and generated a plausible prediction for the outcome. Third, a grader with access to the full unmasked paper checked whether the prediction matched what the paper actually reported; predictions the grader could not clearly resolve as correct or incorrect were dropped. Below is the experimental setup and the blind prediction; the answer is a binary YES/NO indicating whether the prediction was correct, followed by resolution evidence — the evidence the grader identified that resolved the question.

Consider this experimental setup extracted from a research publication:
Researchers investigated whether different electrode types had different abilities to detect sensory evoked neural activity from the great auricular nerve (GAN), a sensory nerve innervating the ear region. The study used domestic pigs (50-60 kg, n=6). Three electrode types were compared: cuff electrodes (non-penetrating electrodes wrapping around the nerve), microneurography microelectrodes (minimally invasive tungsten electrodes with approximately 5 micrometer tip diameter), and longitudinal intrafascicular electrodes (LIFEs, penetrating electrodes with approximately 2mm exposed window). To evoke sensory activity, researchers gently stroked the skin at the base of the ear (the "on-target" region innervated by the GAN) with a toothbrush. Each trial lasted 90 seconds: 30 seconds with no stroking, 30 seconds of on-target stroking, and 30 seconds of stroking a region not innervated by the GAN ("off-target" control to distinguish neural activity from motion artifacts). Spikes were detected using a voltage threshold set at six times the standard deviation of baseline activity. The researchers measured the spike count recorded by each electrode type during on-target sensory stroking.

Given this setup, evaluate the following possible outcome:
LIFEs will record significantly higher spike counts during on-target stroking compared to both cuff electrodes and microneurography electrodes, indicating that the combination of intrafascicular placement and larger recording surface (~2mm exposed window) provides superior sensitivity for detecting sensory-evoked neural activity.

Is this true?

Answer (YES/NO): NO